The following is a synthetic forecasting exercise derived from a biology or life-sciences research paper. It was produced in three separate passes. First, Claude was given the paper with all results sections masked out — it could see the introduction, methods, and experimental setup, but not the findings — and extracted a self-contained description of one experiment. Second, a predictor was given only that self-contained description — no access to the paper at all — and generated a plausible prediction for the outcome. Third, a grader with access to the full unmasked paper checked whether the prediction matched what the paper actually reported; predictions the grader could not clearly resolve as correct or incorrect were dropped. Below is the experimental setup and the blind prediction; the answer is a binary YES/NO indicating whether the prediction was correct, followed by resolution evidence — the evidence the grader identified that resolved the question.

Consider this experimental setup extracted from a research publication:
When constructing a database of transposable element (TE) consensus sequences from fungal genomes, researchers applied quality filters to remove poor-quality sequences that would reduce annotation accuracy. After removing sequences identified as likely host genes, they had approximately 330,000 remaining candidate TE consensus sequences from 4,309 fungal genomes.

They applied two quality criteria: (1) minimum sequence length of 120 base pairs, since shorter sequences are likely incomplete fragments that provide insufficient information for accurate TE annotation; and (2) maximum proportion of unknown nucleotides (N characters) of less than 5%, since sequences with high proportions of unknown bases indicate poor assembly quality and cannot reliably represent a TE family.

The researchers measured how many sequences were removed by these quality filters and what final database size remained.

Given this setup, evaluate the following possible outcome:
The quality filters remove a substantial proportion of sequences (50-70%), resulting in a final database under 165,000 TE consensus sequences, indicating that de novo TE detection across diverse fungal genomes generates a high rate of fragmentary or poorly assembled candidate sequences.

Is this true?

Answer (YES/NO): NO